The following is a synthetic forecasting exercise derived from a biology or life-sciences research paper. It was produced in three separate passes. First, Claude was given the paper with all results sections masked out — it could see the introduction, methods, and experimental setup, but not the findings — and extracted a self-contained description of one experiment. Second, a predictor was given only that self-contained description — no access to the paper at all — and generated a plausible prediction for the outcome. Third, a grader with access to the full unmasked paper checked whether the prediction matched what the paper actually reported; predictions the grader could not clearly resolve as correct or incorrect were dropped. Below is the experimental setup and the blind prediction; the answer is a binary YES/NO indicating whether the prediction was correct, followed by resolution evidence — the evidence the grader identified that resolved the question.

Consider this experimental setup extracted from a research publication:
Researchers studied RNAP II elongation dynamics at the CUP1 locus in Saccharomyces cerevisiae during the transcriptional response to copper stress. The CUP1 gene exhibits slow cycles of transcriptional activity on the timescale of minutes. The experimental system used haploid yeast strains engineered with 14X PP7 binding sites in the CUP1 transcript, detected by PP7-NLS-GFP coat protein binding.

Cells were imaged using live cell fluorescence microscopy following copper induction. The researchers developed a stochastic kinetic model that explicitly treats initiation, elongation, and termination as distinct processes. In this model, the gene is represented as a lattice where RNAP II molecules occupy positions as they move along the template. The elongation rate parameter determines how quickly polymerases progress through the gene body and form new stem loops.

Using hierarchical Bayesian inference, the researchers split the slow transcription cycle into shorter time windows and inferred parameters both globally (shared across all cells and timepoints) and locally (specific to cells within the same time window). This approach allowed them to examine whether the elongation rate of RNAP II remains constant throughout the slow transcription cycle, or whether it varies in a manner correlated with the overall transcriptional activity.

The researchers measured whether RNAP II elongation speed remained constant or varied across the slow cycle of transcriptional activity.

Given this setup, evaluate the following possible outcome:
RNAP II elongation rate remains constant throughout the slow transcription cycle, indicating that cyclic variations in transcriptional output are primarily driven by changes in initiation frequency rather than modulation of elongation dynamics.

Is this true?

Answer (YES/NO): NO